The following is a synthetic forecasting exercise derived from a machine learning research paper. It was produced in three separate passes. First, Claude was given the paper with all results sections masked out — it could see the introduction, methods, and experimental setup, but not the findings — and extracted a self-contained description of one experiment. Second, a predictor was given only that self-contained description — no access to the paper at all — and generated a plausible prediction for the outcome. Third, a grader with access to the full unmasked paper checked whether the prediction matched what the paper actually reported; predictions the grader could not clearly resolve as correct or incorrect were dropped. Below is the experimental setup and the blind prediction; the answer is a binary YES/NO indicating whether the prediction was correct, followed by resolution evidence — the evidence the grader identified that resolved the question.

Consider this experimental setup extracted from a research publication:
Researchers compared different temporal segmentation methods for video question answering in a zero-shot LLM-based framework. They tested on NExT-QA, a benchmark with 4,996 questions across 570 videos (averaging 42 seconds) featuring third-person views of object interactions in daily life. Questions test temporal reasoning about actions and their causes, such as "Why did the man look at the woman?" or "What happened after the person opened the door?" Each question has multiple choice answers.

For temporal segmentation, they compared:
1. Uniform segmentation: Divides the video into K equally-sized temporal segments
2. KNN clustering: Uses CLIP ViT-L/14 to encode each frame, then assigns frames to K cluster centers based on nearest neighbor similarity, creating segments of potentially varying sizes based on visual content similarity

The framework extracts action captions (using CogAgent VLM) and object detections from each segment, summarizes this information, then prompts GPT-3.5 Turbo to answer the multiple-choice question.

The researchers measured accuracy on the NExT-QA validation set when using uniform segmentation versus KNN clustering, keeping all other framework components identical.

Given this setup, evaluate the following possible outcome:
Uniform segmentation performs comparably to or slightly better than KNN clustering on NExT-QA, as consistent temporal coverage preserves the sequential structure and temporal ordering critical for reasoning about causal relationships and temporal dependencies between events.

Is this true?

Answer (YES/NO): YES